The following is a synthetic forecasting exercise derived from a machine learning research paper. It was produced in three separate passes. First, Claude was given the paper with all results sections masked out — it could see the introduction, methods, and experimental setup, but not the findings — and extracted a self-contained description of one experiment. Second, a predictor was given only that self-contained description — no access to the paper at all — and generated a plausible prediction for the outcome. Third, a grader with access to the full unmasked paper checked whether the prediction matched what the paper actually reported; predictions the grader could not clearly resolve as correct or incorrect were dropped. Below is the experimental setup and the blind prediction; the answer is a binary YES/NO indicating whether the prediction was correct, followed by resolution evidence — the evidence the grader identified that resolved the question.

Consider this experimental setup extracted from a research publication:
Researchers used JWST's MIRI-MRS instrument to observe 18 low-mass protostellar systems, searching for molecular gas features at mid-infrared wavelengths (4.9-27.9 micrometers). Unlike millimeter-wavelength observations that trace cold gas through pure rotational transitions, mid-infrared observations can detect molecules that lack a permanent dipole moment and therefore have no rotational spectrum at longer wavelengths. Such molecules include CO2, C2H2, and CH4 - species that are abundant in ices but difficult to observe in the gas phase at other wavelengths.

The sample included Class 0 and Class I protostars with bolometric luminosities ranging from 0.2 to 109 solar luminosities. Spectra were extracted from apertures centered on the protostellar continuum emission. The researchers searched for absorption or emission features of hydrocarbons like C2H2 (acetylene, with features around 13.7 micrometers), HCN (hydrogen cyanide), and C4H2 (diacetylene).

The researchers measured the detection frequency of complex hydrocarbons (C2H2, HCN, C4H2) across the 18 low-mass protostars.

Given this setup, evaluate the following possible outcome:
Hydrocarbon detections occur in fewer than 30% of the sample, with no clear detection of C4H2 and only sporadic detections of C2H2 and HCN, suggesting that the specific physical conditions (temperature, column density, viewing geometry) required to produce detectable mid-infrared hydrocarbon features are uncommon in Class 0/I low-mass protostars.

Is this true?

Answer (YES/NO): NO